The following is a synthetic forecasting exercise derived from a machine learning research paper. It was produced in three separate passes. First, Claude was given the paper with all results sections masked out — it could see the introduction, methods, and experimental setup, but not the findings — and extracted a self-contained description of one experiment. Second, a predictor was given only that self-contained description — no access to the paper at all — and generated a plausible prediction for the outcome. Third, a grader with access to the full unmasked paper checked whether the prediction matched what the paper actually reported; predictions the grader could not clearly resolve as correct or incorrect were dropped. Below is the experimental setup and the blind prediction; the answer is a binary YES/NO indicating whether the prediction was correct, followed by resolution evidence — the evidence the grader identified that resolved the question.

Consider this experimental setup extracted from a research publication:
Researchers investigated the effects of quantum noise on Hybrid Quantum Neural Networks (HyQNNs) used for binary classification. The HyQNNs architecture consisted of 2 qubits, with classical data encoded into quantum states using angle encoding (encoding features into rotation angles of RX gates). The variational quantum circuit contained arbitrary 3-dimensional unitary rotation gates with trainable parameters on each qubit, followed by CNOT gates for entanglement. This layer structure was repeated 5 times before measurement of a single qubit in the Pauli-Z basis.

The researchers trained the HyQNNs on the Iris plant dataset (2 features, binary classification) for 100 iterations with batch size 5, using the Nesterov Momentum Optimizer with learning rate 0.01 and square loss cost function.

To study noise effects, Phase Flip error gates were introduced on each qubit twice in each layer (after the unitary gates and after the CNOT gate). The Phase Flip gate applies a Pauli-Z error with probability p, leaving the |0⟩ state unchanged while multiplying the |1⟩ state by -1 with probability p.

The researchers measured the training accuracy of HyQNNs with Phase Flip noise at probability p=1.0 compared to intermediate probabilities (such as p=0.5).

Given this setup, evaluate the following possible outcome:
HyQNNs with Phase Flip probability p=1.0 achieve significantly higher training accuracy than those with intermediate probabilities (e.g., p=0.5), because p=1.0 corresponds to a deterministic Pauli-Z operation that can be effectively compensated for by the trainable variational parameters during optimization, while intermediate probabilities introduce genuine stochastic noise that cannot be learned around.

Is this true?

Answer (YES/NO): YES